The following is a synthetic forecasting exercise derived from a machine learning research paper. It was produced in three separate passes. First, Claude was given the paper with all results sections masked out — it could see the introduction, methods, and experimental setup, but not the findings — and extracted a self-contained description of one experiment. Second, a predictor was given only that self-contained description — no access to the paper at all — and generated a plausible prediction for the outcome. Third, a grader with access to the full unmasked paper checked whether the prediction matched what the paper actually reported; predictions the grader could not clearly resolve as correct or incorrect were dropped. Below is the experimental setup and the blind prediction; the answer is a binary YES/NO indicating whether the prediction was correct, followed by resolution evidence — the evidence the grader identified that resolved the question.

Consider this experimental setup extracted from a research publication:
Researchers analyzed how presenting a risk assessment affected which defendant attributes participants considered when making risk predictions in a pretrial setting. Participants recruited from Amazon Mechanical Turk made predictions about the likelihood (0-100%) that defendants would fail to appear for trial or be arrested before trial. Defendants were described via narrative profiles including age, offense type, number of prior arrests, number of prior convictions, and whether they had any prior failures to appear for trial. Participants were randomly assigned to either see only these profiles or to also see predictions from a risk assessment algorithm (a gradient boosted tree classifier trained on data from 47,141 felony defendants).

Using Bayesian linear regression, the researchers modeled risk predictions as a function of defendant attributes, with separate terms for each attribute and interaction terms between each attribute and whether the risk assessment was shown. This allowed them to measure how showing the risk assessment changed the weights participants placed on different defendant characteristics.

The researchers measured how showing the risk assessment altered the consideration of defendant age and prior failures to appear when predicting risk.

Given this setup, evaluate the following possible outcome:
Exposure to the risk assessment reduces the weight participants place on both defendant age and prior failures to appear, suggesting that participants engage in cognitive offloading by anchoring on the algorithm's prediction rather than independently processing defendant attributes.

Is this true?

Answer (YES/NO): NO